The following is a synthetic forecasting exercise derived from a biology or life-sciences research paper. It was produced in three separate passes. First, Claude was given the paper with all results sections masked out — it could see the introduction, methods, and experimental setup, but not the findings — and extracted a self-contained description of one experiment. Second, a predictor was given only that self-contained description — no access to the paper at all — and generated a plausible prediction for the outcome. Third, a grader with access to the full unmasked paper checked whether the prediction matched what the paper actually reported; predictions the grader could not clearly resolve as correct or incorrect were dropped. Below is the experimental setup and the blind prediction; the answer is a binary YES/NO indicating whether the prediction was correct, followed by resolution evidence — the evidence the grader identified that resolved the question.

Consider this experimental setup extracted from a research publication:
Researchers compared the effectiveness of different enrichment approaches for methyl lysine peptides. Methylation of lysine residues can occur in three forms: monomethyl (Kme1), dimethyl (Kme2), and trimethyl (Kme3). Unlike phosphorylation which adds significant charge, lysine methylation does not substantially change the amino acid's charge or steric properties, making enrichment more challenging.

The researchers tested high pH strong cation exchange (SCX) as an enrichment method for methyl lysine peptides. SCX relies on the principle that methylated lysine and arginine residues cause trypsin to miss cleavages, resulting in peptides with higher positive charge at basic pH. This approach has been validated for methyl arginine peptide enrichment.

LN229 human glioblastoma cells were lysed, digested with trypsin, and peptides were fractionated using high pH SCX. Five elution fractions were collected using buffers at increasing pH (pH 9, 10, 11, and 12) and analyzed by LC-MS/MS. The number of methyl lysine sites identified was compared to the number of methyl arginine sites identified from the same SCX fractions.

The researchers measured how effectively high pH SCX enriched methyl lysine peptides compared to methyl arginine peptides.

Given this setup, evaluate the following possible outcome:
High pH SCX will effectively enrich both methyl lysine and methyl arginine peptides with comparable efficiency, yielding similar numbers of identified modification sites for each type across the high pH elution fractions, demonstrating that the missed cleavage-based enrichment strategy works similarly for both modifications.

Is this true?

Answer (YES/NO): NO